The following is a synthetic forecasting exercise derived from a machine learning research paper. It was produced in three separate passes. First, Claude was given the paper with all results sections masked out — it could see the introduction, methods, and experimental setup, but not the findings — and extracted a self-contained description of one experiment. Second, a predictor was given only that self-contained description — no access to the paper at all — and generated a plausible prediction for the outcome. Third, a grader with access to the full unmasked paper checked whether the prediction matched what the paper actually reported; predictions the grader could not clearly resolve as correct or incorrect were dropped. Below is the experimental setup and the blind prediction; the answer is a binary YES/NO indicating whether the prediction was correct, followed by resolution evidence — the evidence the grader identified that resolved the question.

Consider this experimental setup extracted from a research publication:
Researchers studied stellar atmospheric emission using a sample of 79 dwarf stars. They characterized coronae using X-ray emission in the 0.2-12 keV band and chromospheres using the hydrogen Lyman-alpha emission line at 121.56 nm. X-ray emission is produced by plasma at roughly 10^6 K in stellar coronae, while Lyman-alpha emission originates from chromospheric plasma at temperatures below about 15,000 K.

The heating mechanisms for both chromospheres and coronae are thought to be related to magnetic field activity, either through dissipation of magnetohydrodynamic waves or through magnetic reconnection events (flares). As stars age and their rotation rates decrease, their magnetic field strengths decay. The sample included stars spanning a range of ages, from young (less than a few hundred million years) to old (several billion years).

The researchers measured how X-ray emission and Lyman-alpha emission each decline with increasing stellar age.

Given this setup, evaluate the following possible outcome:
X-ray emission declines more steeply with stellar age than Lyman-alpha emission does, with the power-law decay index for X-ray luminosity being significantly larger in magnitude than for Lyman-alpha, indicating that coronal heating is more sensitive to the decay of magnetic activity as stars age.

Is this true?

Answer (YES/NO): YES